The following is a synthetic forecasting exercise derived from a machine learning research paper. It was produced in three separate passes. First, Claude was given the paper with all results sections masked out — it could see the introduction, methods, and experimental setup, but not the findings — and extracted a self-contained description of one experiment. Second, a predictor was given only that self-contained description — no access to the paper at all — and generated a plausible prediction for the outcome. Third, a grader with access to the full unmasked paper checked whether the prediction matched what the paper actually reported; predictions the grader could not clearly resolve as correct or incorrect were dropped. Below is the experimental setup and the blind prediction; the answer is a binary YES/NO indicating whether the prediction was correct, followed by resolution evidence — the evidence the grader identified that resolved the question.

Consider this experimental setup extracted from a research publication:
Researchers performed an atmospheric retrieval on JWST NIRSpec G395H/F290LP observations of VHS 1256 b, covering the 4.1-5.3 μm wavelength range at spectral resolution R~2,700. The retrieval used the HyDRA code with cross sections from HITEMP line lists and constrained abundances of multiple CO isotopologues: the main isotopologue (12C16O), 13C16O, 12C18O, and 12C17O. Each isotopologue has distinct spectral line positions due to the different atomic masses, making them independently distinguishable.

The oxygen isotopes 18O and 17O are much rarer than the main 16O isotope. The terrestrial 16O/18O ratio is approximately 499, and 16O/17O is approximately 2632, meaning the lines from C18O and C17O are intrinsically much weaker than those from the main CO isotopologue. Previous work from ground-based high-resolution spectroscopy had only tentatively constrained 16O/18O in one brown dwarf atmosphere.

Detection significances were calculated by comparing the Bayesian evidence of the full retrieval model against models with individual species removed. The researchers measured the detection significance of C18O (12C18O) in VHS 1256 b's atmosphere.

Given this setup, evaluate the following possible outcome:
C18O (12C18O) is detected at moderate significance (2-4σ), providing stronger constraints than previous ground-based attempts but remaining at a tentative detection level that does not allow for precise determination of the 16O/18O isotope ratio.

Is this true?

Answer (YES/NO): NO